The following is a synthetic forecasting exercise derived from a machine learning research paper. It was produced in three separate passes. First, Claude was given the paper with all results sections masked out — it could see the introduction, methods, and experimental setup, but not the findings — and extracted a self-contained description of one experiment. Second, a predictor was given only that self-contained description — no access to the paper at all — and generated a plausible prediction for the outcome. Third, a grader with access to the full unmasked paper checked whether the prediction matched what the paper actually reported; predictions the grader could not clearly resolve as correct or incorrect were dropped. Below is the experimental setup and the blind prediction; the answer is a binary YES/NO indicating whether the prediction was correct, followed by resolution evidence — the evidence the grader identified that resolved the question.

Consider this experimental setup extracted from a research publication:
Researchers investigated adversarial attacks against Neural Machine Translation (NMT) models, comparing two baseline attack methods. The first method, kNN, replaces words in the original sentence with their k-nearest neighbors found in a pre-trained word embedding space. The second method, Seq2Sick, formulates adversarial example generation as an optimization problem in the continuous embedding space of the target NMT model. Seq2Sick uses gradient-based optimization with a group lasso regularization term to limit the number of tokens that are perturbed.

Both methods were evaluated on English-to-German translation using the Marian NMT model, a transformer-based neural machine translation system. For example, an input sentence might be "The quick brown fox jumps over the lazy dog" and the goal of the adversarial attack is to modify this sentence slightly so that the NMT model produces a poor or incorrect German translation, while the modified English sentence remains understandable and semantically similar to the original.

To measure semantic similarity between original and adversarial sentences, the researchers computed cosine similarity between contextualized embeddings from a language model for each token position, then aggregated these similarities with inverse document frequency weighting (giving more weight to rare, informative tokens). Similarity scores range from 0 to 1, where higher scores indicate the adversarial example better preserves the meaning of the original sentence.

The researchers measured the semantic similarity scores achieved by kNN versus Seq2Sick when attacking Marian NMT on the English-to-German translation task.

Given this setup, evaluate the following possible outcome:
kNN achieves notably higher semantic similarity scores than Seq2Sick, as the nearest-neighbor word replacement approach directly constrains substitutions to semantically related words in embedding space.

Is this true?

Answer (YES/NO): YES